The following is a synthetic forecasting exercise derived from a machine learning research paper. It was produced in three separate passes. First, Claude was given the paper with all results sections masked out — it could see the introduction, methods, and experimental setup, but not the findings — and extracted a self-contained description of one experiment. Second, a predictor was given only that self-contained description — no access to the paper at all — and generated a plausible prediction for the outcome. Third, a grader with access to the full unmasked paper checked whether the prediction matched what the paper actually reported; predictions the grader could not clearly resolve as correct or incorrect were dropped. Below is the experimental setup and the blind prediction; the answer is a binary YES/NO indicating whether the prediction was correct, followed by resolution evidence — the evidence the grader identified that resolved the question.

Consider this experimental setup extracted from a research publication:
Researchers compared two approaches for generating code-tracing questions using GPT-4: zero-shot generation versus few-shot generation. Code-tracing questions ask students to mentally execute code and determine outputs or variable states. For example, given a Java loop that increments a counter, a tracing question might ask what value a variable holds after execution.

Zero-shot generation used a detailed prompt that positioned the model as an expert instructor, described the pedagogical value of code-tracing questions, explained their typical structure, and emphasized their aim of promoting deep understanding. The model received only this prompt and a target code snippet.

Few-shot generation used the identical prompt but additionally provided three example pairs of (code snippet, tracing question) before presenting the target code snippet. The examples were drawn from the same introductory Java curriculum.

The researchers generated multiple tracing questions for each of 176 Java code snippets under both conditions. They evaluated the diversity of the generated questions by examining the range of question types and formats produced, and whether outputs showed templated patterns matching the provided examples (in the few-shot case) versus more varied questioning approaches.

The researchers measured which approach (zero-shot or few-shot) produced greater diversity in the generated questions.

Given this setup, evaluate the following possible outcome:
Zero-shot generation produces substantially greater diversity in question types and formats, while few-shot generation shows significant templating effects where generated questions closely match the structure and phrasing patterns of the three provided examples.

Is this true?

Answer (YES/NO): YES